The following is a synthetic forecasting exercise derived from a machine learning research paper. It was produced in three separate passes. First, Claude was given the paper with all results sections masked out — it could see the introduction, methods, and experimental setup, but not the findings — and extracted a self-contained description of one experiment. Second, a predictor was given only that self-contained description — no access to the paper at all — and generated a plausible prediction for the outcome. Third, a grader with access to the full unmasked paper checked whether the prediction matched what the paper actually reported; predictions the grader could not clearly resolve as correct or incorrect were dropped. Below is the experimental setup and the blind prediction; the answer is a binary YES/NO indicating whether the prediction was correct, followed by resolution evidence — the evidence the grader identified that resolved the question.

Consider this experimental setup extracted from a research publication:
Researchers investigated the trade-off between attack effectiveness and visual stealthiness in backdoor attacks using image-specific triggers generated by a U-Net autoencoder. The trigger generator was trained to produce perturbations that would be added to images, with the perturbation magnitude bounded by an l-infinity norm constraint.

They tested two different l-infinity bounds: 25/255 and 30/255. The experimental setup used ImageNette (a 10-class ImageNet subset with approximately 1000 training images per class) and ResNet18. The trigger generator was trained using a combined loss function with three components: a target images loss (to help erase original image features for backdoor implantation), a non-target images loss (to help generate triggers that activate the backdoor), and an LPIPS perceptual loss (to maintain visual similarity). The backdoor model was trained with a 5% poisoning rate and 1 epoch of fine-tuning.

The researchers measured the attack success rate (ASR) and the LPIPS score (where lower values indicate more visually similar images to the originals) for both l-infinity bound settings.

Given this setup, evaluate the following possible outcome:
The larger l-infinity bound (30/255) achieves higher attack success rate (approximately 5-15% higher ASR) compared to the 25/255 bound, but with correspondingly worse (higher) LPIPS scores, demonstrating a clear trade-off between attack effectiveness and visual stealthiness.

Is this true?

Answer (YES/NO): NO